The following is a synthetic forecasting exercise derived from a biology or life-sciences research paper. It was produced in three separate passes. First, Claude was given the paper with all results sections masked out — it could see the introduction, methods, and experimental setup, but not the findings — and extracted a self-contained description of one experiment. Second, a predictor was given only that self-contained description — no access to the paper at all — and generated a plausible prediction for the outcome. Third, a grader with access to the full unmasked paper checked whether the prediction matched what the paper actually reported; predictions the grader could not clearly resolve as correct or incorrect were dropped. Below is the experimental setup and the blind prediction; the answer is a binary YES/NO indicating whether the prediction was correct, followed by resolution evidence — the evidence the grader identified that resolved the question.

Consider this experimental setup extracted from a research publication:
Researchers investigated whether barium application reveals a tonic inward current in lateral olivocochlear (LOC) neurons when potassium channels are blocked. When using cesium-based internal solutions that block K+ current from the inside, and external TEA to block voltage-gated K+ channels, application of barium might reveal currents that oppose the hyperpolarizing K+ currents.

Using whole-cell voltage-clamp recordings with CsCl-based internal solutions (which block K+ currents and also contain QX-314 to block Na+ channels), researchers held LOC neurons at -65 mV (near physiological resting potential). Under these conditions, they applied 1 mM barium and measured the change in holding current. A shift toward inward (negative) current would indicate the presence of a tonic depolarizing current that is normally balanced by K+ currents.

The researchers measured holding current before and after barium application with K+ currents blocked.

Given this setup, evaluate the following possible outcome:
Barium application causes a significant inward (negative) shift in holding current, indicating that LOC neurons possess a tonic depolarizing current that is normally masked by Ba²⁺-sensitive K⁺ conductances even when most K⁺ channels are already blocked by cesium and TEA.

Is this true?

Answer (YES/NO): NO